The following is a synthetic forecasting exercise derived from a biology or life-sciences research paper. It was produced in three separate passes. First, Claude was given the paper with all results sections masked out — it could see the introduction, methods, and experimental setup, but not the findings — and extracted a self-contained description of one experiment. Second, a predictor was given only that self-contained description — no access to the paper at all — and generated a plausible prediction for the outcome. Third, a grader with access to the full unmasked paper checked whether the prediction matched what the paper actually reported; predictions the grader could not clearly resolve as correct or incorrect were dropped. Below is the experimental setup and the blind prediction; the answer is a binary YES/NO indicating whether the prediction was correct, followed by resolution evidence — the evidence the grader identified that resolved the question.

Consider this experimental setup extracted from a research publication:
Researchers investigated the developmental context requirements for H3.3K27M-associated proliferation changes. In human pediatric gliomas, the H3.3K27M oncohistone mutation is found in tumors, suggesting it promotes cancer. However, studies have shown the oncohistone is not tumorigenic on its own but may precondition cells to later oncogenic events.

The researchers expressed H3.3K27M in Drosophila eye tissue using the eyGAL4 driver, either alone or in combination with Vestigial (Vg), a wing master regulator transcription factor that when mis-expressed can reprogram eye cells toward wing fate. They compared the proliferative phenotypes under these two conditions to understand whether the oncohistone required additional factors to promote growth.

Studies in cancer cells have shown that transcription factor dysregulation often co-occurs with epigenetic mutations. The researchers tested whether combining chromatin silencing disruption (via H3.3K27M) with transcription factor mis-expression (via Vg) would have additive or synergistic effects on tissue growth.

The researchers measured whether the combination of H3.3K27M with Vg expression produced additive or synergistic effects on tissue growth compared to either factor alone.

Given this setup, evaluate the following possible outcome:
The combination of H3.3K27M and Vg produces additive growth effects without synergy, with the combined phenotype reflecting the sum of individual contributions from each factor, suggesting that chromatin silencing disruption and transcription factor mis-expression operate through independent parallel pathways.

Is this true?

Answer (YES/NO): NO